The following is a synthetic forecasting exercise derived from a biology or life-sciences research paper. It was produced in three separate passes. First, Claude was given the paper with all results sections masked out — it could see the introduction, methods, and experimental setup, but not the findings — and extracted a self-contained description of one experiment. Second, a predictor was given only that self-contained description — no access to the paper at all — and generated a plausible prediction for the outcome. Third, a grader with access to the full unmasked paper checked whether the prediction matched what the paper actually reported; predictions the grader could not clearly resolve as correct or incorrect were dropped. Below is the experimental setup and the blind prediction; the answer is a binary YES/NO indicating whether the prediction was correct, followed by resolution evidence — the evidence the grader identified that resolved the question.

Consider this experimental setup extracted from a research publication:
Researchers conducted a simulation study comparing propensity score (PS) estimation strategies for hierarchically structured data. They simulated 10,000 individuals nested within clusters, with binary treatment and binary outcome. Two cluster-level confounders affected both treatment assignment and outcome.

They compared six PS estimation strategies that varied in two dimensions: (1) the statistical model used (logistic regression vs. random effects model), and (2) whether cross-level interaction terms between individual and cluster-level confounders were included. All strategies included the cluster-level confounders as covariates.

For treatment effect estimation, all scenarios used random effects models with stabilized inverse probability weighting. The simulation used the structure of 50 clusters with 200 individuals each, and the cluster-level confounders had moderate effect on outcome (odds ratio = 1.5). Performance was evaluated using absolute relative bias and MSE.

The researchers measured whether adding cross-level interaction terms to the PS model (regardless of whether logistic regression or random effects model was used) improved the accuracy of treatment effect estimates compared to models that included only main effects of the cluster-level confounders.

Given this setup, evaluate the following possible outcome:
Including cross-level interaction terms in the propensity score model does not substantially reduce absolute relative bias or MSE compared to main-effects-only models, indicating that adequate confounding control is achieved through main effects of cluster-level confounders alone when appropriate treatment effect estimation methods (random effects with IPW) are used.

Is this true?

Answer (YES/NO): YES